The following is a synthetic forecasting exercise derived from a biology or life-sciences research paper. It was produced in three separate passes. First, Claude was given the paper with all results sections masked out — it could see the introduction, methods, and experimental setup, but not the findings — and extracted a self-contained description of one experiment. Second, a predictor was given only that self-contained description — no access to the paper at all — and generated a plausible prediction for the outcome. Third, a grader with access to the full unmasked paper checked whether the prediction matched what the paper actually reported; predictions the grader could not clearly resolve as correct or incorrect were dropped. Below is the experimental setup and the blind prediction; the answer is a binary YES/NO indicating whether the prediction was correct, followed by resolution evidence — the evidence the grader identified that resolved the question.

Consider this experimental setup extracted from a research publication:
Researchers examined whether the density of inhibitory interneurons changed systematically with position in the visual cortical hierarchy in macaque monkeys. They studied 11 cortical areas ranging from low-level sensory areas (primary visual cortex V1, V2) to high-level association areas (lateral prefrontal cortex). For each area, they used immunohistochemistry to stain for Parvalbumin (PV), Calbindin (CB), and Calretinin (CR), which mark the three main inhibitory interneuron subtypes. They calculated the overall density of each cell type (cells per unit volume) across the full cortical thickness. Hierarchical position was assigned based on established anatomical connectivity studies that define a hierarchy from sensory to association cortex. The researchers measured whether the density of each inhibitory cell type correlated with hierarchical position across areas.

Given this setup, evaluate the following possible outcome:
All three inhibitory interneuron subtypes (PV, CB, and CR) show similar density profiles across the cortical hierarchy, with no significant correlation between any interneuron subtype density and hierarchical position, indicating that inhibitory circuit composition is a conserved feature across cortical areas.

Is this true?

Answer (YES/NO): NO